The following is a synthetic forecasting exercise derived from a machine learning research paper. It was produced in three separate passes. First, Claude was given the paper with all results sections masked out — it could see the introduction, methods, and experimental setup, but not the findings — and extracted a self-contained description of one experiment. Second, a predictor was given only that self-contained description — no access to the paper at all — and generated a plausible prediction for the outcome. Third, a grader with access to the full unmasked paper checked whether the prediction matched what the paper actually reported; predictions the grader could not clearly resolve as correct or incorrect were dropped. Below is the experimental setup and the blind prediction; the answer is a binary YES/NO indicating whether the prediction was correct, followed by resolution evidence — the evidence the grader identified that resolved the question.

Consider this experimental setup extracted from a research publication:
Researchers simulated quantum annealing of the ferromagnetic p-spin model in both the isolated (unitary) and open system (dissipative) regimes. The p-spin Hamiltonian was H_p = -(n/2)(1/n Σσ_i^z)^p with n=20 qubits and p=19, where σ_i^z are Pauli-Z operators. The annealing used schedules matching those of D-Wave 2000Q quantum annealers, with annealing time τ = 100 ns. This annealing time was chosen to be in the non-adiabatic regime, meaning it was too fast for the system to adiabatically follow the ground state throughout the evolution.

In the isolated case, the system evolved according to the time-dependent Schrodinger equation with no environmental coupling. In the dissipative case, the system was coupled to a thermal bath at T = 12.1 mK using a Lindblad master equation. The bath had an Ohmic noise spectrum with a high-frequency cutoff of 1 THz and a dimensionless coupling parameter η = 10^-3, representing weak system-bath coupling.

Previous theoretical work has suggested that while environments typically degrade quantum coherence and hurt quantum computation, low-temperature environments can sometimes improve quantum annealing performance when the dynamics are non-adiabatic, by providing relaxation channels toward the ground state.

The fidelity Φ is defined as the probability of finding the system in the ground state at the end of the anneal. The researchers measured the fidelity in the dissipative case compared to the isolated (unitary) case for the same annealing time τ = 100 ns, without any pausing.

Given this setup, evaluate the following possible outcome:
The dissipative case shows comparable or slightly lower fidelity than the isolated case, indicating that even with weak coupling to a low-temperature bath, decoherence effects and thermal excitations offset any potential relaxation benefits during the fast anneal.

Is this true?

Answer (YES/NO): NO